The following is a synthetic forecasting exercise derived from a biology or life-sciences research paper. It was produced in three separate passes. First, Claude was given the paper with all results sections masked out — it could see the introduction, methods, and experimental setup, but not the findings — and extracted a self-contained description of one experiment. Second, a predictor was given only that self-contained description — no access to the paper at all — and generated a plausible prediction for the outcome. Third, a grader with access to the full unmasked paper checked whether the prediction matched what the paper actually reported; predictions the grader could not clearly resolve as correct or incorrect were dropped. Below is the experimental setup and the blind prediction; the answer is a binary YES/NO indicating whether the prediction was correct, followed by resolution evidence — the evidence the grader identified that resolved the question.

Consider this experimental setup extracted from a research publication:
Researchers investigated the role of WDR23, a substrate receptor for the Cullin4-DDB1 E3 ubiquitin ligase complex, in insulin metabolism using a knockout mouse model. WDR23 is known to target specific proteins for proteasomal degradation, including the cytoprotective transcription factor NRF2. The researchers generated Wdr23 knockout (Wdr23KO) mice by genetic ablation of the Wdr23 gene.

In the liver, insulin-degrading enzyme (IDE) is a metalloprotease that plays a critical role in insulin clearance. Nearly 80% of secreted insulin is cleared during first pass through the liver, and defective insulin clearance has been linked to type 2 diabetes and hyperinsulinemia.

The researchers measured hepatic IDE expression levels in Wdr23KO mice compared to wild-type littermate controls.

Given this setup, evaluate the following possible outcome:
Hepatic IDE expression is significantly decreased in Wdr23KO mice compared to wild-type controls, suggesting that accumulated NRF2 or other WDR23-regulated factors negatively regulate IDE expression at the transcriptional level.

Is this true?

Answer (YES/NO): NO